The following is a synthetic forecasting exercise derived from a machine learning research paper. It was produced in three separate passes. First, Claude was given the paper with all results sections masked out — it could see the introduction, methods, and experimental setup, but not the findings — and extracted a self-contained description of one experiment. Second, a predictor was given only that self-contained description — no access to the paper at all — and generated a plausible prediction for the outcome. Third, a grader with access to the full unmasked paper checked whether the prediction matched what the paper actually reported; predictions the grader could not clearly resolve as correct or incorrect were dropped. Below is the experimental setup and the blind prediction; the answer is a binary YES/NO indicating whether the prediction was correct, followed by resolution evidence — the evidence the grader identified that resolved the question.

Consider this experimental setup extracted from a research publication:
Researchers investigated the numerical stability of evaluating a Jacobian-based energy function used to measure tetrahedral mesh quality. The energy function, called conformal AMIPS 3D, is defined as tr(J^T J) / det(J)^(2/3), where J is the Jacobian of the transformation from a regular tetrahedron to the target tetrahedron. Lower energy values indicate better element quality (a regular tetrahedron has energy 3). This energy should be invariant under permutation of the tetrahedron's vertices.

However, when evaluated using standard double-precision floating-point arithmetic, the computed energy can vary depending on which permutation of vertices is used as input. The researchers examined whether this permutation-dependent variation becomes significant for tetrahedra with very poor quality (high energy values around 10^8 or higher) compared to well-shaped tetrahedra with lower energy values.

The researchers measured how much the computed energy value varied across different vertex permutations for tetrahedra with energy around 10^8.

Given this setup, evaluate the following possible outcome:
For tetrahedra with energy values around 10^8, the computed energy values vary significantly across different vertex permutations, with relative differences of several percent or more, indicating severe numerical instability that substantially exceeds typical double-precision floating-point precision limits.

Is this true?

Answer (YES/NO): YES